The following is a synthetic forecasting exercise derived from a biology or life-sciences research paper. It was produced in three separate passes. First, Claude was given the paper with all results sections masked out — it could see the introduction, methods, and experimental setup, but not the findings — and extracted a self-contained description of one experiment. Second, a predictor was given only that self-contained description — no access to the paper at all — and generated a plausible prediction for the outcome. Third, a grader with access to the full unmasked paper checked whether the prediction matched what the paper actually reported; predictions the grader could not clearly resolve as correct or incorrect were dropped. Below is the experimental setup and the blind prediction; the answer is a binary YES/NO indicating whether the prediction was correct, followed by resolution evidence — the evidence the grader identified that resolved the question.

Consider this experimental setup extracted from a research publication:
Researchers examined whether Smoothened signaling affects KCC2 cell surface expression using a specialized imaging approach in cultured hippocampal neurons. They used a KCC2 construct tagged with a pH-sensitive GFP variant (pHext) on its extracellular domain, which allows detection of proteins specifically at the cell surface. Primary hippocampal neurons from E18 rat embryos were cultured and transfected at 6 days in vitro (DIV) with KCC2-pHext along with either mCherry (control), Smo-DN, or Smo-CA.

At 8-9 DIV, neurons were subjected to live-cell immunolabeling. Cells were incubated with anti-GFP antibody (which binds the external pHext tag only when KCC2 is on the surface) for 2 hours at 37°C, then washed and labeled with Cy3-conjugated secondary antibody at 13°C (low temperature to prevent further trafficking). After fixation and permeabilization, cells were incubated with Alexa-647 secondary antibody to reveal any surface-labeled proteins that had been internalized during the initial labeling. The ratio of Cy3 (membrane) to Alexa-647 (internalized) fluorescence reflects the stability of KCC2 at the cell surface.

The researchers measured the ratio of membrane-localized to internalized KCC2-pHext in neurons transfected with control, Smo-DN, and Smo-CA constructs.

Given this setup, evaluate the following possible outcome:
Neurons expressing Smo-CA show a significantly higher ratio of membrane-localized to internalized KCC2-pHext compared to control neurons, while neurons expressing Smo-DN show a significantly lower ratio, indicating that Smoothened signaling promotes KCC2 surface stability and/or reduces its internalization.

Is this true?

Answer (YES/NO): NO